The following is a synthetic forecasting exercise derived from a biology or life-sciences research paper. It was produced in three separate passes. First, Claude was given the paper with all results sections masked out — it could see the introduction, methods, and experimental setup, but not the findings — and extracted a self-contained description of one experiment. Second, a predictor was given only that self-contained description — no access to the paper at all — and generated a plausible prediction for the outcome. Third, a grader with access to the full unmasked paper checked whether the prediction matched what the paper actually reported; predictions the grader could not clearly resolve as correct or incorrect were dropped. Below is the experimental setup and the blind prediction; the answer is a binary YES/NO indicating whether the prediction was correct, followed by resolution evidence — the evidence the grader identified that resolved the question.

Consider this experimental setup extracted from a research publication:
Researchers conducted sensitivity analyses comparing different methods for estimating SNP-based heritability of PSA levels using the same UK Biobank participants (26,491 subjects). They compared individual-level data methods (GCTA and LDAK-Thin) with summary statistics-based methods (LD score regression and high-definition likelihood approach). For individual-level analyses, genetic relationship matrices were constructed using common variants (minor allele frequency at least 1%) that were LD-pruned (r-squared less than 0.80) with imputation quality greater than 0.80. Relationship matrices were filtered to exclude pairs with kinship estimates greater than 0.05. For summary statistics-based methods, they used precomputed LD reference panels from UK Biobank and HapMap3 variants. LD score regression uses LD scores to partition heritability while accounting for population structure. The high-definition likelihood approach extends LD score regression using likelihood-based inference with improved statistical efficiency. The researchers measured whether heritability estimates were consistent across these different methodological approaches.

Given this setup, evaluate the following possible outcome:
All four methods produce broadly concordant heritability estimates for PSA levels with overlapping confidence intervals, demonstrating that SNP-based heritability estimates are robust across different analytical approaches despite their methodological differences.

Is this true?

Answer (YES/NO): NO